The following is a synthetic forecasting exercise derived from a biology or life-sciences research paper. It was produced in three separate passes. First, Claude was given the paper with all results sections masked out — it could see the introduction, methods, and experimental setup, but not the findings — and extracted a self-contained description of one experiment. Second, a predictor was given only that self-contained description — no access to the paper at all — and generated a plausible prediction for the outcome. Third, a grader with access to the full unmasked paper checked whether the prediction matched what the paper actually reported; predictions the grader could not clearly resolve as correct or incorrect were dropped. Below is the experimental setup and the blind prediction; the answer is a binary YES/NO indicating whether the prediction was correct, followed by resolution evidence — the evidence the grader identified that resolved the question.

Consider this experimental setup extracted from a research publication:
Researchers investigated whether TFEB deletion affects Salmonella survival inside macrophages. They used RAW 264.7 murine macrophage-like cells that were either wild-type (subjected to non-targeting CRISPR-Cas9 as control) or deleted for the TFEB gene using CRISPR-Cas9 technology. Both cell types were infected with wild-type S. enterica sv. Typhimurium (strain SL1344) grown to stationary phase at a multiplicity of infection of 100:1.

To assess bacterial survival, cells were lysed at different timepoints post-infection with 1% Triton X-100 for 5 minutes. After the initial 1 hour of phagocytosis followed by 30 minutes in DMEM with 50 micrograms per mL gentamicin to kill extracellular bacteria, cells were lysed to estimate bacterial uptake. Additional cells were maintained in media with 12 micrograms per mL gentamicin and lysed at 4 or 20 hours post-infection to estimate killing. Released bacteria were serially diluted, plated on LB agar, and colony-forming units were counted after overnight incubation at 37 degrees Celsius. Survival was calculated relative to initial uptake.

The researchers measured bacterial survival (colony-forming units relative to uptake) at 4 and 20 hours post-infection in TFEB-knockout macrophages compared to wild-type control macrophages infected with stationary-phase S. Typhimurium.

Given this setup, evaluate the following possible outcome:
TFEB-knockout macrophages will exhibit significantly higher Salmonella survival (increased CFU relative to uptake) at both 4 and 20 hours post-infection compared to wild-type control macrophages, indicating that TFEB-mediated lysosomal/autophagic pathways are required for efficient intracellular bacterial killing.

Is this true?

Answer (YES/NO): NO